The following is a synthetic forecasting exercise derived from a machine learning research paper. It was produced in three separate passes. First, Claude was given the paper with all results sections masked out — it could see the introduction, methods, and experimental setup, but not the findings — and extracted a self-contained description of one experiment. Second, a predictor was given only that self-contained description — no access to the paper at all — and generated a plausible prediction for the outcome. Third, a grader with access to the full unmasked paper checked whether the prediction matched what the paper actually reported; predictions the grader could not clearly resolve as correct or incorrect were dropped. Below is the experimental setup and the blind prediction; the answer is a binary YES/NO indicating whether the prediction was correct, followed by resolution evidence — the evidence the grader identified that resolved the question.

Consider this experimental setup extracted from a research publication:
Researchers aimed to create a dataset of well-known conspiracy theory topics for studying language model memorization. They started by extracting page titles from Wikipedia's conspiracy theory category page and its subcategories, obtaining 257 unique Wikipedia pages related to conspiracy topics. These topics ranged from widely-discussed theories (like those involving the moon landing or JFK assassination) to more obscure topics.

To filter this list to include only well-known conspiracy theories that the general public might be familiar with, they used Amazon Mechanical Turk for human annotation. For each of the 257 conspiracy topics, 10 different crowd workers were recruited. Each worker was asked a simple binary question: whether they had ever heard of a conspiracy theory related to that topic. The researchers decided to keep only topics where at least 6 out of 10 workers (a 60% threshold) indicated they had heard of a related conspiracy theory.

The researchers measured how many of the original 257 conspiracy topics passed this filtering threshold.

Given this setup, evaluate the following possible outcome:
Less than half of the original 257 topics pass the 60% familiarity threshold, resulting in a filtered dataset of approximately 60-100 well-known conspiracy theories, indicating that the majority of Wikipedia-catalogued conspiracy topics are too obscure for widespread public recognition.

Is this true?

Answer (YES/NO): NO